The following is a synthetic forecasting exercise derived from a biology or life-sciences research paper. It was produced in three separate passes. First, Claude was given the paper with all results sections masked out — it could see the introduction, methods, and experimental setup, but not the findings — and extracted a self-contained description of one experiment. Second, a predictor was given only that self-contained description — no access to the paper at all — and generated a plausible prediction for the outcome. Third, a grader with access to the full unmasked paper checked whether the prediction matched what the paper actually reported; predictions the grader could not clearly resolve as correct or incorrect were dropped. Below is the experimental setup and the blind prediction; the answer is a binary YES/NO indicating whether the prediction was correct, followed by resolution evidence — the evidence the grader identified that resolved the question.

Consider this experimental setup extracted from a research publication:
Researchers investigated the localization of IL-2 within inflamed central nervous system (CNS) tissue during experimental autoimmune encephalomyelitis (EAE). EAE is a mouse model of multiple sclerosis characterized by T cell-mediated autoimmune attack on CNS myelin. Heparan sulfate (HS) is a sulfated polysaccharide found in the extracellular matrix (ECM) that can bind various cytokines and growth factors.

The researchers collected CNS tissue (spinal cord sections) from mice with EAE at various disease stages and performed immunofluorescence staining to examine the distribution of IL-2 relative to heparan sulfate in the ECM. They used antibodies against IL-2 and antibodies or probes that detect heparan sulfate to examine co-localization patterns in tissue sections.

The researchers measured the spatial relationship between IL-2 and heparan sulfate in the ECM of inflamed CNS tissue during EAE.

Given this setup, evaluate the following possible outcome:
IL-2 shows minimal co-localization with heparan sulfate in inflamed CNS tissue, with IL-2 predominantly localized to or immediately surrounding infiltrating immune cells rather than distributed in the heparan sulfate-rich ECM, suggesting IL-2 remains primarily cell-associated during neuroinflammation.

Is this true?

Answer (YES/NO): NO